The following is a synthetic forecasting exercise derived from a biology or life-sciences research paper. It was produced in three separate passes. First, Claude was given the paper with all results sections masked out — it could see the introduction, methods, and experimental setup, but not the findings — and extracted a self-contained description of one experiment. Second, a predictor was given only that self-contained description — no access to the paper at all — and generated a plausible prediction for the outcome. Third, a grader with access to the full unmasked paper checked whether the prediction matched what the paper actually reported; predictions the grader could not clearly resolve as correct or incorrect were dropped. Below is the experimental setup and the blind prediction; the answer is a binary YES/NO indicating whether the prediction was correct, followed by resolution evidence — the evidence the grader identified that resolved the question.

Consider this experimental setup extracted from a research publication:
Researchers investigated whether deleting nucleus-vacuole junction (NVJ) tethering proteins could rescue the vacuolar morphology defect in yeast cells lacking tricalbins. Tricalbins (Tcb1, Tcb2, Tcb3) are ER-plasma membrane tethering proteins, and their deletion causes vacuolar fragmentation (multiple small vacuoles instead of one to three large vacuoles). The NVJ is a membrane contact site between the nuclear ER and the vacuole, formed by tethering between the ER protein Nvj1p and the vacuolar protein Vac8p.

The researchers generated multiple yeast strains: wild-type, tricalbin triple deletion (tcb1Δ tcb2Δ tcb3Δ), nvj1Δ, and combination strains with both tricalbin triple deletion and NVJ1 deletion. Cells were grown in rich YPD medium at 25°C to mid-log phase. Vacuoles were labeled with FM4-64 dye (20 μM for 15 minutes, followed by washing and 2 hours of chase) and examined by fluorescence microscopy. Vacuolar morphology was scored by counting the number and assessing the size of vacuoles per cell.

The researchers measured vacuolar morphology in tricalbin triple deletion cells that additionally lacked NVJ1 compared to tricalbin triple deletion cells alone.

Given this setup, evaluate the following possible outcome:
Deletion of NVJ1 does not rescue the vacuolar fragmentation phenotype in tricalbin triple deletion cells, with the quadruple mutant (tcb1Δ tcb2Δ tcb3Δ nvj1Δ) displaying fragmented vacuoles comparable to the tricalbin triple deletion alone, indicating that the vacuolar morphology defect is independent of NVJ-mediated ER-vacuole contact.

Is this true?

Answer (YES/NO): NO